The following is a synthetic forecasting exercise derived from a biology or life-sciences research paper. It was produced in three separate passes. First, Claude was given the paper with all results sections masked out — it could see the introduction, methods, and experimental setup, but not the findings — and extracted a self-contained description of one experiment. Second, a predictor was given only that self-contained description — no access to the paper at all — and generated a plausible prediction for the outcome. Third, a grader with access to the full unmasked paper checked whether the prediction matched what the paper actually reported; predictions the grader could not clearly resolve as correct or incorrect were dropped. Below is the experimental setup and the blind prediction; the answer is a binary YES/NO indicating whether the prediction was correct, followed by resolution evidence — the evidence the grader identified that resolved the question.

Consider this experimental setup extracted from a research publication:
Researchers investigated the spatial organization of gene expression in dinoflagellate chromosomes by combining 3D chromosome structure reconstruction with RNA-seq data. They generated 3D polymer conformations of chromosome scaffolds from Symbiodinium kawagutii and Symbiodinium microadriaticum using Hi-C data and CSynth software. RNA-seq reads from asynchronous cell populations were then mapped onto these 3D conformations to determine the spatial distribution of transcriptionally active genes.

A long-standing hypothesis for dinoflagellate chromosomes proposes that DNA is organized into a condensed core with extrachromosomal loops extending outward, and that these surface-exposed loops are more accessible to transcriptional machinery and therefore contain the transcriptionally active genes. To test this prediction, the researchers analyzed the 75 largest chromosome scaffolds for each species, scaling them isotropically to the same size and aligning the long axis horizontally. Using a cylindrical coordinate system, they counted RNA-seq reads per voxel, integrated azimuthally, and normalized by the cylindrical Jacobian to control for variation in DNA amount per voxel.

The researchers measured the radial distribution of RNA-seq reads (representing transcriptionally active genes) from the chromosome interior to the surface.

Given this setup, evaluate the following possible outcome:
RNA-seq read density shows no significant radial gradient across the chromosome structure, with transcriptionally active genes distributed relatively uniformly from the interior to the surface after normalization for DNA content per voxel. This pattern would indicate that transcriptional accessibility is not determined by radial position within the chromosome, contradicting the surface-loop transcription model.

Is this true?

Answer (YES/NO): YES